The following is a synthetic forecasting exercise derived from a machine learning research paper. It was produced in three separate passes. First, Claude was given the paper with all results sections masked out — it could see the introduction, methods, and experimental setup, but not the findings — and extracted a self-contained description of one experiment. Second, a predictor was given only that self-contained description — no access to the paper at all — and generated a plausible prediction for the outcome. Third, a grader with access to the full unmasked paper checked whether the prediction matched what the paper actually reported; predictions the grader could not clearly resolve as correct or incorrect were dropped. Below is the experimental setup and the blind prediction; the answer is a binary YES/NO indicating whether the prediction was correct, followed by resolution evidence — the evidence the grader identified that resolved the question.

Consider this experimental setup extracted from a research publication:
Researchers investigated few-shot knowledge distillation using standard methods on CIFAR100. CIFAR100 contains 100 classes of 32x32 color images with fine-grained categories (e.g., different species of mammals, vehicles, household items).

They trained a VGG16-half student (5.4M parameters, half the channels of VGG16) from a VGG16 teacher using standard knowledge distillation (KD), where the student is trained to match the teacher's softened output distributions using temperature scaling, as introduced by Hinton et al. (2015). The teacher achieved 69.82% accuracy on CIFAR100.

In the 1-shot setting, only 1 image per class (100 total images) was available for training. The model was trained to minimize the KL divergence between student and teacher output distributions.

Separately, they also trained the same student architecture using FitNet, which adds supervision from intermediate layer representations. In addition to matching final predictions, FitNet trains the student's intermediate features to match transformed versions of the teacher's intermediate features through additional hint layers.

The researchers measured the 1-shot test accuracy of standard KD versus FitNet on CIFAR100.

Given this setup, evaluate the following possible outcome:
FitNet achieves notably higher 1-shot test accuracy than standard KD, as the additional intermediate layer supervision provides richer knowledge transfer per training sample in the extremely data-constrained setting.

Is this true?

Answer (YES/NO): YES